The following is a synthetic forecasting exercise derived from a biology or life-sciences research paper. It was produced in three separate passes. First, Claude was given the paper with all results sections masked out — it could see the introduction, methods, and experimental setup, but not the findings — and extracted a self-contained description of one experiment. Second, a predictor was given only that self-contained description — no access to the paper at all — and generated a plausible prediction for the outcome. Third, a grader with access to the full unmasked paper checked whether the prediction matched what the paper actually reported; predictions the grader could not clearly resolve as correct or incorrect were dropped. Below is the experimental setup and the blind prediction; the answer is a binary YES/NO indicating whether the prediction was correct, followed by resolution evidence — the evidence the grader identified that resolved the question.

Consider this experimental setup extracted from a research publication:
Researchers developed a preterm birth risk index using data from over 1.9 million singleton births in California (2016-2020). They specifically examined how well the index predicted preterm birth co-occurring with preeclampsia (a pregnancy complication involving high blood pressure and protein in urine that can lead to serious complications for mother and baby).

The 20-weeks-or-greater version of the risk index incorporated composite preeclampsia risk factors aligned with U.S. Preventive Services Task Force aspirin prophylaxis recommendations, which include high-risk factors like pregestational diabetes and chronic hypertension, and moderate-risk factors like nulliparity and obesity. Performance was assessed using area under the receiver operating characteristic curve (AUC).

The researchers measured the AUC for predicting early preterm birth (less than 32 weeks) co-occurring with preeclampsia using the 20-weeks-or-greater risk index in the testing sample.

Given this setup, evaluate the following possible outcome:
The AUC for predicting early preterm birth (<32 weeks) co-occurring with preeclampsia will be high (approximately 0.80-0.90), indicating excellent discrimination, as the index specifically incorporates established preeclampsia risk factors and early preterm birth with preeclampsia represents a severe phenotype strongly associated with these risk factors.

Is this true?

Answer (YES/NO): NO